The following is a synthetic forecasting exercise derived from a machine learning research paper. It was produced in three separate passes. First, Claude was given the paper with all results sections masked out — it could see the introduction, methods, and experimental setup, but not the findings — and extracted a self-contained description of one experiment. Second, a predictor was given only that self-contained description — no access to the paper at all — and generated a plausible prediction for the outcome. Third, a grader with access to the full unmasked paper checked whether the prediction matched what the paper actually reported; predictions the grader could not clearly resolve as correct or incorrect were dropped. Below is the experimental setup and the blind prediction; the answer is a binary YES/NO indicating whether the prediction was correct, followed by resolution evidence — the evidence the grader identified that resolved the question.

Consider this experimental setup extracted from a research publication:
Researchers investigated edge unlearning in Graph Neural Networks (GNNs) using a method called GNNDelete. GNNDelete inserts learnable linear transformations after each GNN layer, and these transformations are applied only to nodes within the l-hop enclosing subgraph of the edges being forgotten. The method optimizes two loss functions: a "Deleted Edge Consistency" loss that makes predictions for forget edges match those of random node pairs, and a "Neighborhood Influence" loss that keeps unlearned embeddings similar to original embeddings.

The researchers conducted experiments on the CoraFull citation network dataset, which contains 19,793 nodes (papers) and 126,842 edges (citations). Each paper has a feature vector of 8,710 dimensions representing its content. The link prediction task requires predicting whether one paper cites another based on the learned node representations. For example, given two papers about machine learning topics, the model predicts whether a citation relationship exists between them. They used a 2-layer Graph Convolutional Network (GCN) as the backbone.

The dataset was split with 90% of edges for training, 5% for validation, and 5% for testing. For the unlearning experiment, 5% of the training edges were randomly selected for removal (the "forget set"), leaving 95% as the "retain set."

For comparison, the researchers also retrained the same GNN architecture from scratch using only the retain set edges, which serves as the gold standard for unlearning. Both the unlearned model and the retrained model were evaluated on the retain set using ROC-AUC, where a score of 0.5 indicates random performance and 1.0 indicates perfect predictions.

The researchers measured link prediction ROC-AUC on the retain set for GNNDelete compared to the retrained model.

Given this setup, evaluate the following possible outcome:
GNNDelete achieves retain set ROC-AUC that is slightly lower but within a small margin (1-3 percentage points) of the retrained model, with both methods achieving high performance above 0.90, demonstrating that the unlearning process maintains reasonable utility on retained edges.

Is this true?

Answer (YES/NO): NO